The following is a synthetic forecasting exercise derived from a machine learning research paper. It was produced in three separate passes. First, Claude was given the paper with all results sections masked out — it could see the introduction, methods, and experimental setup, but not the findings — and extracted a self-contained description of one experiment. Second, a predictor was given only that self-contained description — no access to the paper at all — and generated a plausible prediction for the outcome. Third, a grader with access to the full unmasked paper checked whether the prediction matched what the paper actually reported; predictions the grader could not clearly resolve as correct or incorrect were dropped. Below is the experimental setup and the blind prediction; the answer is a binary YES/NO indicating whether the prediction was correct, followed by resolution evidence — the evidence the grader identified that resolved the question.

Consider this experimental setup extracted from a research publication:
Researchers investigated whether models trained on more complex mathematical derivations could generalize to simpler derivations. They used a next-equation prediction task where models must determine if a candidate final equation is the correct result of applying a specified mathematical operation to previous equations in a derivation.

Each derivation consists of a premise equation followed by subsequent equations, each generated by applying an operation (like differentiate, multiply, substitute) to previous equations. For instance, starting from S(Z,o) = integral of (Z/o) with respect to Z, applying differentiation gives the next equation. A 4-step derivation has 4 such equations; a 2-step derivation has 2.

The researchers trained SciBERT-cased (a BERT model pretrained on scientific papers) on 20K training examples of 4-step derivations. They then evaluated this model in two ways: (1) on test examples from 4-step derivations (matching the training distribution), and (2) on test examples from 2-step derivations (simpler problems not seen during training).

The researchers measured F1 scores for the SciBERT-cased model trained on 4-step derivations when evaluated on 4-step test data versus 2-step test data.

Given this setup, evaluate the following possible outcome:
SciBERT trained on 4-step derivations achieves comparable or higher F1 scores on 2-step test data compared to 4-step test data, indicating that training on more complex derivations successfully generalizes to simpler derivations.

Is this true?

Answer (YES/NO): NO